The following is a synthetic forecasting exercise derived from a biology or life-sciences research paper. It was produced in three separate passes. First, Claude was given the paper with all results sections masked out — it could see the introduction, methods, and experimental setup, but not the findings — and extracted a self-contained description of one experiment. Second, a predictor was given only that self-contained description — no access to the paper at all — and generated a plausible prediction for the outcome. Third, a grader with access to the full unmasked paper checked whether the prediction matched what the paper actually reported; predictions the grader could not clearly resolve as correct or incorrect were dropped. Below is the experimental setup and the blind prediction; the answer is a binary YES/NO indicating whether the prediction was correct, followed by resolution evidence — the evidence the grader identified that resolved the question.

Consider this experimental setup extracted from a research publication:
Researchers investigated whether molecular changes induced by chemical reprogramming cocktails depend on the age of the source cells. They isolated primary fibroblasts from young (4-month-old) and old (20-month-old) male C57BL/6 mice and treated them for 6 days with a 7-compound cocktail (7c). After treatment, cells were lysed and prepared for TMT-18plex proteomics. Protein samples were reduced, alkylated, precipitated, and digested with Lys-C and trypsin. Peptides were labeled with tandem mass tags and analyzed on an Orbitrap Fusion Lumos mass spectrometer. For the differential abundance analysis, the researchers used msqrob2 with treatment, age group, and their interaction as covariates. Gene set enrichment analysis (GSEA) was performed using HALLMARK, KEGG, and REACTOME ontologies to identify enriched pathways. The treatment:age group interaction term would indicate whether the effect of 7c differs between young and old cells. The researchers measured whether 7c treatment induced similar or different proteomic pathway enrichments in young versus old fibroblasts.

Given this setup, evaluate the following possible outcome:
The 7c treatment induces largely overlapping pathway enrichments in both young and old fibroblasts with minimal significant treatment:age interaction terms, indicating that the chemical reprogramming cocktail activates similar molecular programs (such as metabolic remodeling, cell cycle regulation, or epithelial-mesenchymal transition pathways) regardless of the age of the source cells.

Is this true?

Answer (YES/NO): YES